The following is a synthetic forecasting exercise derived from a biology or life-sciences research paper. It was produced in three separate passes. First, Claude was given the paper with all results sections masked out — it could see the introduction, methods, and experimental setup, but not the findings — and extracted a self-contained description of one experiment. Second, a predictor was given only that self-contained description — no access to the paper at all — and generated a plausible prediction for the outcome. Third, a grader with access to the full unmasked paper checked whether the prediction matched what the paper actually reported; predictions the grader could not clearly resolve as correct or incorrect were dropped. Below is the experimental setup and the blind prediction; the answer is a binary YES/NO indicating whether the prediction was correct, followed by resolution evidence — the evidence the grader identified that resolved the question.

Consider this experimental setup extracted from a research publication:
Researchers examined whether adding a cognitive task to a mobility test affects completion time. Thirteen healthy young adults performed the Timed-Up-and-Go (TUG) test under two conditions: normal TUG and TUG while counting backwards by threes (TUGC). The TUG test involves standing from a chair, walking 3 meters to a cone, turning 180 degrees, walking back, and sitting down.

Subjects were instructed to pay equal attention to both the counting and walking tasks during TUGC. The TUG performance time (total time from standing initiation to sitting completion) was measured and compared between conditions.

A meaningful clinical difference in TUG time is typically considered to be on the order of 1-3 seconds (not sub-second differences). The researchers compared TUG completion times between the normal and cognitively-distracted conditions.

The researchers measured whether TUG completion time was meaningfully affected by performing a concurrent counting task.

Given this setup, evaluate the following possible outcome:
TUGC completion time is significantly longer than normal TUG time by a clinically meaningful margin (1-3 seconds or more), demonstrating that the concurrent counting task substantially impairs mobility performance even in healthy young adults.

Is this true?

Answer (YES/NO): NO